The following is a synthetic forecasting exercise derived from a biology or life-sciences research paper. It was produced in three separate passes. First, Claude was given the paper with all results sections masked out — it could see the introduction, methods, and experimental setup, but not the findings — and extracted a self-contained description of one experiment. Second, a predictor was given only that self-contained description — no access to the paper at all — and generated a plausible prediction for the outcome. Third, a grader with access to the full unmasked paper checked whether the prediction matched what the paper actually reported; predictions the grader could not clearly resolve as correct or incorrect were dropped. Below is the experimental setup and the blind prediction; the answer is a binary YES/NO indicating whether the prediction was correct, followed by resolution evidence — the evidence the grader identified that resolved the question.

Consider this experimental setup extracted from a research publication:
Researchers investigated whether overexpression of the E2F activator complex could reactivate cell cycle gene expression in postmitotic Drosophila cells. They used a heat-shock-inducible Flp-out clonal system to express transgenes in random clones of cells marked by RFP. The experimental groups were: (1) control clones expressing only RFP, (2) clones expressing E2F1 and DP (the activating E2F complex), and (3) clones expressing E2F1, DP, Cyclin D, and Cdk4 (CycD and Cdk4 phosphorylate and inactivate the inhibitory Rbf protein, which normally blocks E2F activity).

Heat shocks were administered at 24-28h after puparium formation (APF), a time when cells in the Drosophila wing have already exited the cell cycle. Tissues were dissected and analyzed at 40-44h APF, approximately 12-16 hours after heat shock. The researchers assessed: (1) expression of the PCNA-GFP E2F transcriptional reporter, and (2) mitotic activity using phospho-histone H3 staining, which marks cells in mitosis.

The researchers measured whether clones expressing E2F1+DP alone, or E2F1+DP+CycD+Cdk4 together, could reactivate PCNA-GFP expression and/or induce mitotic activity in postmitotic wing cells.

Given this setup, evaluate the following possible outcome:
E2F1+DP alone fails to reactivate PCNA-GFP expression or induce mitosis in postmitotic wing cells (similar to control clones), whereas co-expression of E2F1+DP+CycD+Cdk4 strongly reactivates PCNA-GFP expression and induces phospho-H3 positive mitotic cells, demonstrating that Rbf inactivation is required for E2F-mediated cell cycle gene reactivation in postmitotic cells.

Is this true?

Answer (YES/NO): NO